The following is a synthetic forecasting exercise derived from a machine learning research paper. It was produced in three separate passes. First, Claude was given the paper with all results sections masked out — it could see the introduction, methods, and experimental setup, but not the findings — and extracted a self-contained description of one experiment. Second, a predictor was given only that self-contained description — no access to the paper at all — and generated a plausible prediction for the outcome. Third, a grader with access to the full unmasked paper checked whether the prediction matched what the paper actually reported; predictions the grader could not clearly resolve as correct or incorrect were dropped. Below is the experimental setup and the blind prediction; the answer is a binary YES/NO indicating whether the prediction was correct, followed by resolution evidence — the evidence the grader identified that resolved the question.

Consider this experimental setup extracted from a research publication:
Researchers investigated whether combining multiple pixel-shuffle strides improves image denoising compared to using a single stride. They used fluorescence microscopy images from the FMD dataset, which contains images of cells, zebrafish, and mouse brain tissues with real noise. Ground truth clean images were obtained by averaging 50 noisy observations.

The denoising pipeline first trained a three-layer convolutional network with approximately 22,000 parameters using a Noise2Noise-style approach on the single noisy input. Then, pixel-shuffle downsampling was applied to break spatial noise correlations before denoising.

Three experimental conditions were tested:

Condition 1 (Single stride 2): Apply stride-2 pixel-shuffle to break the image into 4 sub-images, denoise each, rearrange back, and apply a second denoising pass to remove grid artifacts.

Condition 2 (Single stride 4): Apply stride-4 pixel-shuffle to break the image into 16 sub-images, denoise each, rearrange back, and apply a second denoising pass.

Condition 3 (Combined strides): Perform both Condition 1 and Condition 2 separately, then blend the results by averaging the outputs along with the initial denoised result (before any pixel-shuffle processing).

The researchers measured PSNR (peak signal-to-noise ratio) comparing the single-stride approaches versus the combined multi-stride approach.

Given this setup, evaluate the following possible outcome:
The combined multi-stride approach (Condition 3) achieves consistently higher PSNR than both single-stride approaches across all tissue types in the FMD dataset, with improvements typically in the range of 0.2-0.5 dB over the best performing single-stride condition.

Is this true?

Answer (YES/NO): NO